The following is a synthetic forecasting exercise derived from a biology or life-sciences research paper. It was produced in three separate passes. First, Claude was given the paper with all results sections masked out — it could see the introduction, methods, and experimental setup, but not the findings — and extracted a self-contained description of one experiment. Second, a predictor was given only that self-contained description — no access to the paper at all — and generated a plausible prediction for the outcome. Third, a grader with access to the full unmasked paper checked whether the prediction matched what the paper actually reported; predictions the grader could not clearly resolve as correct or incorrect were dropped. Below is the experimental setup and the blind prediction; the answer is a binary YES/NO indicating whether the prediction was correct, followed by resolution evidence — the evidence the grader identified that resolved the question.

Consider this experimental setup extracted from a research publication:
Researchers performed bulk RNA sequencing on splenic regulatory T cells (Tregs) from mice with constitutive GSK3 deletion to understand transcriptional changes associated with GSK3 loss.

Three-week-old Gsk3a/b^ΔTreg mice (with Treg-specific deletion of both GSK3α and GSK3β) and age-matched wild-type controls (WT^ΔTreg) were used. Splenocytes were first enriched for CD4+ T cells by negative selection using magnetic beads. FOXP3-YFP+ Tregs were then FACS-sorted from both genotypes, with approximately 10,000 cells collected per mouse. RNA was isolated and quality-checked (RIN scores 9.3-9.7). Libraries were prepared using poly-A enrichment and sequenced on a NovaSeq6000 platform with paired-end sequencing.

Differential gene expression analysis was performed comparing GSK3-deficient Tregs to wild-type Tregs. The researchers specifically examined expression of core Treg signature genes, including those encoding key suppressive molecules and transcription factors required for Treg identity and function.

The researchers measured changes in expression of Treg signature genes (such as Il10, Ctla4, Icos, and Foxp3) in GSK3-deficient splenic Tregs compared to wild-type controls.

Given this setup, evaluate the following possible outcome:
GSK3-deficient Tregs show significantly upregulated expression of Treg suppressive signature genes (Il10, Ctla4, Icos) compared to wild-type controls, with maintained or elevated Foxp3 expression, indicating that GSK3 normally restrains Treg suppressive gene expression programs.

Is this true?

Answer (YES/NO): NO